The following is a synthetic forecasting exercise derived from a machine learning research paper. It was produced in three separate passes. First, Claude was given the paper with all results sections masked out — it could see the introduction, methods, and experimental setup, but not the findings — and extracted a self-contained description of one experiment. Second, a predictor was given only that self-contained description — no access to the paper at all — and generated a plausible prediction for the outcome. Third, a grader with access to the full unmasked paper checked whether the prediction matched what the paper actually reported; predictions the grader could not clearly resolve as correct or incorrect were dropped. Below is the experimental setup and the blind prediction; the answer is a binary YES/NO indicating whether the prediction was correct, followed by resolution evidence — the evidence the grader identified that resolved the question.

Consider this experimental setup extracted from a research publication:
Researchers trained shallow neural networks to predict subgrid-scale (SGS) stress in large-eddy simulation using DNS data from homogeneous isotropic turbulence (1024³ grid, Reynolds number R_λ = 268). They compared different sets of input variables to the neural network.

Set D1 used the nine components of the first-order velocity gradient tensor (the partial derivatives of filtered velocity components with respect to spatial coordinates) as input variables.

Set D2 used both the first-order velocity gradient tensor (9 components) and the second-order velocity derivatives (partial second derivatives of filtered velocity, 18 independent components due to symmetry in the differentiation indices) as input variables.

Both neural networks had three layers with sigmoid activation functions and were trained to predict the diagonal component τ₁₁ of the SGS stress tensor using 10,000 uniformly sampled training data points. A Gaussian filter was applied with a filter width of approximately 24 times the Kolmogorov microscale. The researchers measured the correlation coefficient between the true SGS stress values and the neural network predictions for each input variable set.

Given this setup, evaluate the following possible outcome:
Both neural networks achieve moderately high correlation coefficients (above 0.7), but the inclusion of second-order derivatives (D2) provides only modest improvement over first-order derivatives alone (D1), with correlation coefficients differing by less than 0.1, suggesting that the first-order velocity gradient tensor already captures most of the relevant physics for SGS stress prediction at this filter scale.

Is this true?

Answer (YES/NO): NO